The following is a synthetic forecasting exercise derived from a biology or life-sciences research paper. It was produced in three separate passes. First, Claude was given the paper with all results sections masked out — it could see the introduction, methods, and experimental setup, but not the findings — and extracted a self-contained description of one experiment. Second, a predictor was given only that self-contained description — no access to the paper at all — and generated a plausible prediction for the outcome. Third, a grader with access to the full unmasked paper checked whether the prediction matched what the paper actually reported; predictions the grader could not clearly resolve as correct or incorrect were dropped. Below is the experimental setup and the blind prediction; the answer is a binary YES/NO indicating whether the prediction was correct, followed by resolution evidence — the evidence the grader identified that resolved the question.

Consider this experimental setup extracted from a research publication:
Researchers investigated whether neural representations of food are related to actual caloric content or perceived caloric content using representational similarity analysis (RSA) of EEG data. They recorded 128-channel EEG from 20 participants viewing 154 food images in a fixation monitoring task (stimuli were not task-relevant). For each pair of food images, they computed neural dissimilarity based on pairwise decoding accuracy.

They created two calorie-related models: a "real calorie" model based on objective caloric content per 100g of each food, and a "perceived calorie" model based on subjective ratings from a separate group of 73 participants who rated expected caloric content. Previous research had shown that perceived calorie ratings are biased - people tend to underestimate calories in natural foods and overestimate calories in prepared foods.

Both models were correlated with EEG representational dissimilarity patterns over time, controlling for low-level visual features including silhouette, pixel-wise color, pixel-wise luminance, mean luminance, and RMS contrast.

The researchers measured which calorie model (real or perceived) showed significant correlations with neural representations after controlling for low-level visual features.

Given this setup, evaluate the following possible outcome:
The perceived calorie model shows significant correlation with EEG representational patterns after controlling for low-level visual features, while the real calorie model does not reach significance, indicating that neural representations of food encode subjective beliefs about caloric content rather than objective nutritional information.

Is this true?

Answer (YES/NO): YES